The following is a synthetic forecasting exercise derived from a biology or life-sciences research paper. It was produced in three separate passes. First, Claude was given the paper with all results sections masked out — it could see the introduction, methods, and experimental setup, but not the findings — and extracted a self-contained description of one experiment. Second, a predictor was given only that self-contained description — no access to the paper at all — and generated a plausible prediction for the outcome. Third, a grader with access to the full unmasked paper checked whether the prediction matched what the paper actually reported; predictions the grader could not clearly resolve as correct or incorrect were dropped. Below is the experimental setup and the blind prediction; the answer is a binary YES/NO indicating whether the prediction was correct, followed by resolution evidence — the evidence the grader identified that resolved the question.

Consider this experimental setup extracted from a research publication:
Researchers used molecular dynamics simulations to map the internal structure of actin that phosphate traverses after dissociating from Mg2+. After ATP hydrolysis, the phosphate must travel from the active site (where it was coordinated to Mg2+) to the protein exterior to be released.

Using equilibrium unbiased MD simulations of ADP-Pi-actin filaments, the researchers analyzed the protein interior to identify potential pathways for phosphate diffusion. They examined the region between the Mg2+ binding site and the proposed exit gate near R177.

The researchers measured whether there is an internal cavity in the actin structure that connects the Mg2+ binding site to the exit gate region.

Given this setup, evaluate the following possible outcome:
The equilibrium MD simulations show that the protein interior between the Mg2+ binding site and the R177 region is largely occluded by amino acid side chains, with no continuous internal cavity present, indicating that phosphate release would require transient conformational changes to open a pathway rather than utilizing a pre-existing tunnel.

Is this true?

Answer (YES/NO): NO